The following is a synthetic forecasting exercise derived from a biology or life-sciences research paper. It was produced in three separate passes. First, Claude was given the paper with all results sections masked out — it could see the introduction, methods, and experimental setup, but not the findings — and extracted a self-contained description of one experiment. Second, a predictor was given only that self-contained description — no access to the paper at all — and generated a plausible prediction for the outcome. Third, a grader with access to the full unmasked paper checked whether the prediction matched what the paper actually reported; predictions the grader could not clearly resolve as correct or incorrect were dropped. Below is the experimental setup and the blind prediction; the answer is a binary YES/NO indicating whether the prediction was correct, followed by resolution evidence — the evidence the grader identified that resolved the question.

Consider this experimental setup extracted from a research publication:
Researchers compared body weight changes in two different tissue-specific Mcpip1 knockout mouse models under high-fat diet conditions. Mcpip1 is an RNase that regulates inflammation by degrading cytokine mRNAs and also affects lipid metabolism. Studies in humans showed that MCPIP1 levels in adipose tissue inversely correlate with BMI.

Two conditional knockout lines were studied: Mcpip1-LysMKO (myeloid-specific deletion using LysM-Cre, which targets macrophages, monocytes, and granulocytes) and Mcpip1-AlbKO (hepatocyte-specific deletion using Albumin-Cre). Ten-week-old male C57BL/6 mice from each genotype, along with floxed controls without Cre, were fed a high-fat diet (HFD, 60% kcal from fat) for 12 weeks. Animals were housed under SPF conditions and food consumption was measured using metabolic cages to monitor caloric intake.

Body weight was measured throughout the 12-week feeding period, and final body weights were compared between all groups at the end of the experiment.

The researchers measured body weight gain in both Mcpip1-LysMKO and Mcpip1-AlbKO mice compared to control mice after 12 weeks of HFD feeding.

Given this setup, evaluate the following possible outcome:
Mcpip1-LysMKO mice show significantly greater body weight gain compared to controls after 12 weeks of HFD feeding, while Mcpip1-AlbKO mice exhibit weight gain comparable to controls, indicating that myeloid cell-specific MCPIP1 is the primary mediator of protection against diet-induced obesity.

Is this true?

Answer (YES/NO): NO